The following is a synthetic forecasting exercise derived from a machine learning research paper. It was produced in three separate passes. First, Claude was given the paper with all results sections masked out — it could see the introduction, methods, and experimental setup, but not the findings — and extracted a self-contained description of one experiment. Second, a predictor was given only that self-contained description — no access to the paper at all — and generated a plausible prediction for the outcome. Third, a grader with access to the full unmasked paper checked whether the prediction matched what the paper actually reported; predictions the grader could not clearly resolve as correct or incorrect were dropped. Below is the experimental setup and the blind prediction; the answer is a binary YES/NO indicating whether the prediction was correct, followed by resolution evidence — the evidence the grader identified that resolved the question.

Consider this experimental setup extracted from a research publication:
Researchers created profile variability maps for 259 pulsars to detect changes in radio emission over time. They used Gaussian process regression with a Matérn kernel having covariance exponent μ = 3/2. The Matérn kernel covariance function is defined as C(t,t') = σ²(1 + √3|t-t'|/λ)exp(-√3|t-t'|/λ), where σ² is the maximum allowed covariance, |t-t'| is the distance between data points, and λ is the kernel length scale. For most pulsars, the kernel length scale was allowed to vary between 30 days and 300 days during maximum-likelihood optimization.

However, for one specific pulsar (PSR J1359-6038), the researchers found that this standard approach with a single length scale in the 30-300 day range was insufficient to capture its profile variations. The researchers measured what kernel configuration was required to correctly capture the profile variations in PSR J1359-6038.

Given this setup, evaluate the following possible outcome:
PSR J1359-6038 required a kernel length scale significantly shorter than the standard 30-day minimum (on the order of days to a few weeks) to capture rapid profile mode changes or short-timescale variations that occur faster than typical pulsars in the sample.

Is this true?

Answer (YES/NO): NO